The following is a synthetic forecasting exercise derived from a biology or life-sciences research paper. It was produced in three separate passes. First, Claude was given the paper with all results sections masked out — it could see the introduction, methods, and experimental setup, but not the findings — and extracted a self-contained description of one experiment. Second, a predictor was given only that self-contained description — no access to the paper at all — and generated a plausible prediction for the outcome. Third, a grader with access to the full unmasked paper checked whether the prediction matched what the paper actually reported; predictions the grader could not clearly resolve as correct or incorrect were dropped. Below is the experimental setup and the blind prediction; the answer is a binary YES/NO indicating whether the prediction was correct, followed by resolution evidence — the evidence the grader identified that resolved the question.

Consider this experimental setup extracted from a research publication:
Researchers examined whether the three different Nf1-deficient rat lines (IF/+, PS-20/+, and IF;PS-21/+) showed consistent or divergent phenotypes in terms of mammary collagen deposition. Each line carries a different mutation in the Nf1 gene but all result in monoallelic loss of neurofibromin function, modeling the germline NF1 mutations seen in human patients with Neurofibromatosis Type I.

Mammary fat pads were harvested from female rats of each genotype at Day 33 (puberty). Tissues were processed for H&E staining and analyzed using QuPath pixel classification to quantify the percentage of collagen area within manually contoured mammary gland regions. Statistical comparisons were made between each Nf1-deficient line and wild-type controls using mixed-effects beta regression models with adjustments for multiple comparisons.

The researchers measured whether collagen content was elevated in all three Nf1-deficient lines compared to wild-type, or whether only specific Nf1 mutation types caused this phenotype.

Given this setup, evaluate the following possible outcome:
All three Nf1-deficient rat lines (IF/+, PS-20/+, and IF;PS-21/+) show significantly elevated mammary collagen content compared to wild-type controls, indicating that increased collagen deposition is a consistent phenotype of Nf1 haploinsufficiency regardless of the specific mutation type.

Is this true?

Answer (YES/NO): NO